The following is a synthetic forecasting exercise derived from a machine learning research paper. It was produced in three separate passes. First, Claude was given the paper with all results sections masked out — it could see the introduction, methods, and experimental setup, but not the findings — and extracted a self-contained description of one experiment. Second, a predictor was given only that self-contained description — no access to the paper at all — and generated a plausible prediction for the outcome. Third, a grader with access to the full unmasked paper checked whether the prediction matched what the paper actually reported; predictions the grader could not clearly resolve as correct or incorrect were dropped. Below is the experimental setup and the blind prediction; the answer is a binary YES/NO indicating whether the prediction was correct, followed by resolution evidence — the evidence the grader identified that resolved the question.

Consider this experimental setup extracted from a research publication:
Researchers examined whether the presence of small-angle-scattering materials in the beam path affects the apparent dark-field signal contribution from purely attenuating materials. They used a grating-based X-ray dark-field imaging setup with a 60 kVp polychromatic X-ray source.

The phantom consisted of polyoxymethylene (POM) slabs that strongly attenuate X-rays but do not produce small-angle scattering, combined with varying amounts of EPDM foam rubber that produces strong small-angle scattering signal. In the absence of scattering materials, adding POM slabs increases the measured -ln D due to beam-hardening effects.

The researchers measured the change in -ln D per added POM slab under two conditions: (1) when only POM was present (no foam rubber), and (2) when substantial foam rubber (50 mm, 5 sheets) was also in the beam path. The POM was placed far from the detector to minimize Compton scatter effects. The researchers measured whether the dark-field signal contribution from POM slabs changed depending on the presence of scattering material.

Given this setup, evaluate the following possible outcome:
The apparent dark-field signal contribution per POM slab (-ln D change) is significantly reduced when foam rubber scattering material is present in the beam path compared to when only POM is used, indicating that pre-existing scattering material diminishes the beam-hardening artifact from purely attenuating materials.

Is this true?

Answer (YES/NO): YES